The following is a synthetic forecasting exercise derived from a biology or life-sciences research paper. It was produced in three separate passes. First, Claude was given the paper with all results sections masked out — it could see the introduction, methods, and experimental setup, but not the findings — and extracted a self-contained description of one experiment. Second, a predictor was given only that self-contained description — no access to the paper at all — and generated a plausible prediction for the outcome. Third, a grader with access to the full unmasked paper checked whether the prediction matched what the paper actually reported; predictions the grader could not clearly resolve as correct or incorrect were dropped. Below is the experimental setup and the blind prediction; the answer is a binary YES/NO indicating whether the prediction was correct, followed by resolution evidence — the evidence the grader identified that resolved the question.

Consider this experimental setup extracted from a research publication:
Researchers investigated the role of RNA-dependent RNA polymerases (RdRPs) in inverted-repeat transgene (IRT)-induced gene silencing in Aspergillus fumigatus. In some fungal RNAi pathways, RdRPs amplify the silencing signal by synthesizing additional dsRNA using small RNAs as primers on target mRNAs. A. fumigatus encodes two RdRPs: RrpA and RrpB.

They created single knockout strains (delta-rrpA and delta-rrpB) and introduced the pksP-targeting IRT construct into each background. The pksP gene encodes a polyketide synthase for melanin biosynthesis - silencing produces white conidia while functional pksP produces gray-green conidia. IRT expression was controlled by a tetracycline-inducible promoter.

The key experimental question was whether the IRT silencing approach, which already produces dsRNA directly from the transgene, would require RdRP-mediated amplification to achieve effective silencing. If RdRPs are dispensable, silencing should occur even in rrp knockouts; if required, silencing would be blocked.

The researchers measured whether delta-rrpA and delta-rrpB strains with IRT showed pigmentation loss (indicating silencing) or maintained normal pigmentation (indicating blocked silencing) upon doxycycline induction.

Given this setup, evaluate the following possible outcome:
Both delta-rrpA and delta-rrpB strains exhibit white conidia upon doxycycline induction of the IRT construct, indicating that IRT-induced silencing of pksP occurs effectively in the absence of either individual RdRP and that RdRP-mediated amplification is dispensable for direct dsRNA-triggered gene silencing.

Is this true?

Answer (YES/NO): YES